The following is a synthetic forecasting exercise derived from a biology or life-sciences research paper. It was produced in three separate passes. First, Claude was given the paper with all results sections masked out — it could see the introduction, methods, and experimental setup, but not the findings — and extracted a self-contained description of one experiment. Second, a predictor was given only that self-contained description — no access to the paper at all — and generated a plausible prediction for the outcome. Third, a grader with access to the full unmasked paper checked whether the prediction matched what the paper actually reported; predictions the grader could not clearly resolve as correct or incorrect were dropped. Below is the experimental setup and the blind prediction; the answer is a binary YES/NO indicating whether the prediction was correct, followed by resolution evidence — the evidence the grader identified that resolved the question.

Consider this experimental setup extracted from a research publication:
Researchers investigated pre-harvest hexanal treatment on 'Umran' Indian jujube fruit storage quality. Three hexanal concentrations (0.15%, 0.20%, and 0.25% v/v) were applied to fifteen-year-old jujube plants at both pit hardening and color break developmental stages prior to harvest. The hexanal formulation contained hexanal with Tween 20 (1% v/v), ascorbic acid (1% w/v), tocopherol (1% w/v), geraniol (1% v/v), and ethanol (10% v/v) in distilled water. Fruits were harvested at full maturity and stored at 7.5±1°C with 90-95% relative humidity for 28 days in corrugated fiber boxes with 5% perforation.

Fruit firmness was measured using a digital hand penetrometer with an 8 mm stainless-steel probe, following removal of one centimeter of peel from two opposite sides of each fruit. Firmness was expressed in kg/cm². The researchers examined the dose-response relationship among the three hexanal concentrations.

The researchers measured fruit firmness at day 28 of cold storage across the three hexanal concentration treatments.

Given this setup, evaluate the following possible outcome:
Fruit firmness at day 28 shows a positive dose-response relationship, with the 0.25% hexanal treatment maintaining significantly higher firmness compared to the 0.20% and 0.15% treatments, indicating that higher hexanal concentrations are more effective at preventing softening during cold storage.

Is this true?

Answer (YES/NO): NO